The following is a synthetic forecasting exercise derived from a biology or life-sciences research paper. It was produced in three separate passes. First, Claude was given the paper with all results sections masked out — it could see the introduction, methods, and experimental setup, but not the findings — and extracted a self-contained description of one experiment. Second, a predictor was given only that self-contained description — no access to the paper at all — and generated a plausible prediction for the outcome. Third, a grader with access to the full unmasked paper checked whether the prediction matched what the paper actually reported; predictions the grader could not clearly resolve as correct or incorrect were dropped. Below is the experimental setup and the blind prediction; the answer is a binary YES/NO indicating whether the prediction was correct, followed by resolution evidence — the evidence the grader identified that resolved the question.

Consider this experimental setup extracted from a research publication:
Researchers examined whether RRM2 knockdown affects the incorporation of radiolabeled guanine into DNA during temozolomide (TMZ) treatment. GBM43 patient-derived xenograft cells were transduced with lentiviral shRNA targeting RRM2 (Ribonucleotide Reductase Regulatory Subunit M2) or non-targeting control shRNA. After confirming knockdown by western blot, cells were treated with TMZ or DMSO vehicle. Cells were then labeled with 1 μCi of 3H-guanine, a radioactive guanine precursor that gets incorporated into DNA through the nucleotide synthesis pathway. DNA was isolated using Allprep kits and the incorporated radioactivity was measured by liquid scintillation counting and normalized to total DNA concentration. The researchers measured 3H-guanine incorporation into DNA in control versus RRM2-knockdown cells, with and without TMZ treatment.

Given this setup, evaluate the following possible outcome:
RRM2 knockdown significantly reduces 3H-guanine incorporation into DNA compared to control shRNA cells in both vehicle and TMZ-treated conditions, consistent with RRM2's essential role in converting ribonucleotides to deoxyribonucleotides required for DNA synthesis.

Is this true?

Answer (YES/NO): YES